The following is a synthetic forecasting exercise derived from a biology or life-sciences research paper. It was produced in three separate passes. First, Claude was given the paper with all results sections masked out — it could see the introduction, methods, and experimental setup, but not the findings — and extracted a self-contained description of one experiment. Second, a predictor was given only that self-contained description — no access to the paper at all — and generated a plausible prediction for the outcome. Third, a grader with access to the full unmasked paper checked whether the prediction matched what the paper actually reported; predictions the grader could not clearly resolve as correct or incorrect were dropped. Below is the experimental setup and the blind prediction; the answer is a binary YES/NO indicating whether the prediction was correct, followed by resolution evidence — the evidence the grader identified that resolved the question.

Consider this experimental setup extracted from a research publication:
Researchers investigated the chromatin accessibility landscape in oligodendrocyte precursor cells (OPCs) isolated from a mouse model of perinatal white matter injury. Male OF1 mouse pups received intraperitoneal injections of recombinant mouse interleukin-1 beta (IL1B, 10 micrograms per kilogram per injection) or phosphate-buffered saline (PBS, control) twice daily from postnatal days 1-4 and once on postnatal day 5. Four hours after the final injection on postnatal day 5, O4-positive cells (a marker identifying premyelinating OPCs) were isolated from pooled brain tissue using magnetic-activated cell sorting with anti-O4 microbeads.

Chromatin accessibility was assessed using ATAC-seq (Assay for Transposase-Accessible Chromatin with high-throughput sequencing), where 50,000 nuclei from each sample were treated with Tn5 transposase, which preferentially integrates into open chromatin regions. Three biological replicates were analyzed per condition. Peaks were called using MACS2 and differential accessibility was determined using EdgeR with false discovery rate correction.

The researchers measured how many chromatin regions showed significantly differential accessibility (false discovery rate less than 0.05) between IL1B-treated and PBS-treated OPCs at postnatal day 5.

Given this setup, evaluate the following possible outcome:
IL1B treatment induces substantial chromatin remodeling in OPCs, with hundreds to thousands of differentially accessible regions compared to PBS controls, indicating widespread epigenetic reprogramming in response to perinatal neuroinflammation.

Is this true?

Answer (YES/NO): NO